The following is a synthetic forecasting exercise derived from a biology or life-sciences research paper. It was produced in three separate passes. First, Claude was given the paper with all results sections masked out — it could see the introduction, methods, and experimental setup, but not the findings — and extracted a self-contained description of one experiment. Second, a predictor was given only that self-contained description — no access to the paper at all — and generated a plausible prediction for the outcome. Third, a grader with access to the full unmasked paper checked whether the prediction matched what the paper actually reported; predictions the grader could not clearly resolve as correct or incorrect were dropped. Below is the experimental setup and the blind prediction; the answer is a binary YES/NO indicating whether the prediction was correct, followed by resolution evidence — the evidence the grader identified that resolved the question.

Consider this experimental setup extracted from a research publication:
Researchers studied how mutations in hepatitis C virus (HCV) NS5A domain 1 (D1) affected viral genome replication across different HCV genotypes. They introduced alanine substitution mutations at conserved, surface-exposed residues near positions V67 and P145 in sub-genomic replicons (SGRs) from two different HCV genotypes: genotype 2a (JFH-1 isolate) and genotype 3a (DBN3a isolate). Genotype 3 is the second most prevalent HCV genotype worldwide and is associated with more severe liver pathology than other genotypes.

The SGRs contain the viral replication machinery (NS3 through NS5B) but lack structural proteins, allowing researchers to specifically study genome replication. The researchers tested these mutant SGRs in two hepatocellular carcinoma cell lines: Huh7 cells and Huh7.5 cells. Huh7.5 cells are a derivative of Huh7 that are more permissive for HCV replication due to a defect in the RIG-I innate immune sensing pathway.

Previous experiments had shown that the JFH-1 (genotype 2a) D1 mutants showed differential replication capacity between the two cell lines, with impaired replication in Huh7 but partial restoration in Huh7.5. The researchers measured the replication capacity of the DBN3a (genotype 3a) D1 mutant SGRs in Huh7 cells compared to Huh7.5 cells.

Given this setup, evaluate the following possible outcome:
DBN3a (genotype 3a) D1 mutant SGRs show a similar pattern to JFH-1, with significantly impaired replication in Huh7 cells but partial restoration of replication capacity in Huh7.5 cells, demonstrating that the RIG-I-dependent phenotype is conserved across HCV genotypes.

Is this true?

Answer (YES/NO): NO